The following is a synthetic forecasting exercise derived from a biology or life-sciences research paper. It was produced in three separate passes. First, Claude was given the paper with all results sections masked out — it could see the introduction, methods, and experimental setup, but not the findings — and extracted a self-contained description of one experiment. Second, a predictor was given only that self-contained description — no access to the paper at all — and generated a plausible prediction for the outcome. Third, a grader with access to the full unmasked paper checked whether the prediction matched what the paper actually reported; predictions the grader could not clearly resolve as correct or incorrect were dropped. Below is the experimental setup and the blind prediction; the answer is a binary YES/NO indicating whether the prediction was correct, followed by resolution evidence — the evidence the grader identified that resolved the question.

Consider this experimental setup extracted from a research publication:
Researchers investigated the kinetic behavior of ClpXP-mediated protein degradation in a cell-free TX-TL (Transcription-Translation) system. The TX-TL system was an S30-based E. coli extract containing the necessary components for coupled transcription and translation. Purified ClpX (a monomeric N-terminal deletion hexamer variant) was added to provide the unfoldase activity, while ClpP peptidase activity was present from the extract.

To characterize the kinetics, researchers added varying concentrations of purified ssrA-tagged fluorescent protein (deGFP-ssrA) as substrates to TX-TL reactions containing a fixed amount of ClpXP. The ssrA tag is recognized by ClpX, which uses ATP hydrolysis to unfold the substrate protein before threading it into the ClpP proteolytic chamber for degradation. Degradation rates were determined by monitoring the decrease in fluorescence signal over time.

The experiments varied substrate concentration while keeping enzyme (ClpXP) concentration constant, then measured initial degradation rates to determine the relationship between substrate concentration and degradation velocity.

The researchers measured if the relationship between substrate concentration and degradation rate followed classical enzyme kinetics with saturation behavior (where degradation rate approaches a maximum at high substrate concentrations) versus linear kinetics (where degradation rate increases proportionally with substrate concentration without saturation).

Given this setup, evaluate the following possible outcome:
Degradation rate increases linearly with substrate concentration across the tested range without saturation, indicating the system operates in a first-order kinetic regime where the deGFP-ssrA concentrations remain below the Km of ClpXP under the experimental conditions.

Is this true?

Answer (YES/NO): NO